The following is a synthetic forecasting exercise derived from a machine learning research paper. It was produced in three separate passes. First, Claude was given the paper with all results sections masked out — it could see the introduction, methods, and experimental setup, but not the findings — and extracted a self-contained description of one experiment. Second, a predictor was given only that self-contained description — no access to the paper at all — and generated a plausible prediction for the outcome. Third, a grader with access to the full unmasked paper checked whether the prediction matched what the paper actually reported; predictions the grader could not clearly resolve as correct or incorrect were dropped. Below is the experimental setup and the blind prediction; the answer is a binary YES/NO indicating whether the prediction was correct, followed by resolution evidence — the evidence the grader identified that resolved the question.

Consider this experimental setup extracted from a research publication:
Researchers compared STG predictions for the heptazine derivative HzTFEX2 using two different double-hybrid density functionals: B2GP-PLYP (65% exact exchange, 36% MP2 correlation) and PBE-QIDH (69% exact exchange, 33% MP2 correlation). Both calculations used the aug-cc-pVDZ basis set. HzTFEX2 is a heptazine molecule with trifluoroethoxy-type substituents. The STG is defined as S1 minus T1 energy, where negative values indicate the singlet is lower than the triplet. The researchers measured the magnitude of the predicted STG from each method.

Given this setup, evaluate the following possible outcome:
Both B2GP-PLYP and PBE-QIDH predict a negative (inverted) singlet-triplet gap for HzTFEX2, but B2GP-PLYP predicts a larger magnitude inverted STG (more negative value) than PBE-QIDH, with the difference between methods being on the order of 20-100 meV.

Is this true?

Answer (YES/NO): YES